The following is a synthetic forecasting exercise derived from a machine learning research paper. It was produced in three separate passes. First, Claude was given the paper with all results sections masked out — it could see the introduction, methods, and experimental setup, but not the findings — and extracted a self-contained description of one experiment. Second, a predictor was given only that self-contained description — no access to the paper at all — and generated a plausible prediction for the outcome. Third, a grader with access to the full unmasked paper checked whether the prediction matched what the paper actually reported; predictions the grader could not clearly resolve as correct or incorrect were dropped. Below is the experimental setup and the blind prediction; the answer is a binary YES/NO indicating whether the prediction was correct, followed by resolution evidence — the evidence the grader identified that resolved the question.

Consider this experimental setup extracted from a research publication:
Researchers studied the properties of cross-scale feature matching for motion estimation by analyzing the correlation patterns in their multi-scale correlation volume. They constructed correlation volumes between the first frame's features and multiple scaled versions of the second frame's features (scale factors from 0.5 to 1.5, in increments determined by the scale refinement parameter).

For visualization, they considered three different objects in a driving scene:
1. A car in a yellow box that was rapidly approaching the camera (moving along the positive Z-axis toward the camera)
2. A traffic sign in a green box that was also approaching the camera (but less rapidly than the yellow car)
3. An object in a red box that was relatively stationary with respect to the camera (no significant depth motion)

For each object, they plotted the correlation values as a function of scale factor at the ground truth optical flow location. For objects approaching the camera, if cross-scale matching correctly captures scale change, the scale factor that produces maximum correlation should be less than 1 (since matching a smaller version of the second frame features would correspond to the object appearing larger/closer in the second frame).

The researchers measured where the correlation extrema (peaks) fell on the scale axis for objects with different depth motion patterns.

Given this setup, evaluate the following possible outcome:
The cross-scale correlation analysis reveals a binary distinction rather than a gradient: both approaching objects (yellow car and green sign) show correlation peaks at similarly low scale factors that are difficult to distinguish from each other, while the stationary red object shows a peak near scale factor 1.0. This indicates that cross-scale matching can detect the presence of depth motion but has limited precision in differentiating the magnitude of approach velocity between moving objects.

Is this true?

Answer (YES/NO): NO